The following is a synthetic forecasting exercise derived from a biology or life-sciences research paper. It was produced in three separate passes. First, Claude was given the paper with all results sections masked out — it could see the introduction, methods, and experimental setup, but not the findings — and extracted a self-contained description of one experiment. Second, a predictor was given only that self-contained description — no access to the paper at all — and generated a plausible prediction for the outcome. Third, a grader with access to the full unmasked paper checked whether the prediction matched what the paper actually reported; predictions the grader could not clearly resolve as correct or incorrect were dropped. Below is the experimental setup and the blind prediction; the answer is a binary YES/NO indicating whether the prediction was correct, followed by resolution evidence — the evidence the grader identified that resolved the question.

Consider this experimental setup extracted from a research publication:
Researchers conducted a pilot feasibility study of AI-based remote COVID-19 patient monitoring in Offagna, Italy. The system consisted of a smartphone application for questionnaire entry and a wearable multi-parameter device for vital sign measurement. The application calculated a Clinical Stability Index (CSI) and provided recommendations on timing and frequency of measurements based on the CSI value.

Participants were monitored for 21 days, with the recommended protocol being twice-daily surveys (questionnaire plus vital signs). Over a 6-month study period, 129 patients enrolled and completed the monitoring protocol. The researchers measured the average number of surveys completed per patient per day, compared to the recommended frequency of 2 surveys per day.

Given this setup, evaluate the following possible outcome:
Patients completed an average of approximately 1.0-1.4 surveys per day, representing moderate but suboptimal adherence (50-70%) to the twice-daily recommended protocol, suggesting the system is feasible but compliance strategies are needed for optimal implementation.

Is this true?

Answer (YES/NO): NO